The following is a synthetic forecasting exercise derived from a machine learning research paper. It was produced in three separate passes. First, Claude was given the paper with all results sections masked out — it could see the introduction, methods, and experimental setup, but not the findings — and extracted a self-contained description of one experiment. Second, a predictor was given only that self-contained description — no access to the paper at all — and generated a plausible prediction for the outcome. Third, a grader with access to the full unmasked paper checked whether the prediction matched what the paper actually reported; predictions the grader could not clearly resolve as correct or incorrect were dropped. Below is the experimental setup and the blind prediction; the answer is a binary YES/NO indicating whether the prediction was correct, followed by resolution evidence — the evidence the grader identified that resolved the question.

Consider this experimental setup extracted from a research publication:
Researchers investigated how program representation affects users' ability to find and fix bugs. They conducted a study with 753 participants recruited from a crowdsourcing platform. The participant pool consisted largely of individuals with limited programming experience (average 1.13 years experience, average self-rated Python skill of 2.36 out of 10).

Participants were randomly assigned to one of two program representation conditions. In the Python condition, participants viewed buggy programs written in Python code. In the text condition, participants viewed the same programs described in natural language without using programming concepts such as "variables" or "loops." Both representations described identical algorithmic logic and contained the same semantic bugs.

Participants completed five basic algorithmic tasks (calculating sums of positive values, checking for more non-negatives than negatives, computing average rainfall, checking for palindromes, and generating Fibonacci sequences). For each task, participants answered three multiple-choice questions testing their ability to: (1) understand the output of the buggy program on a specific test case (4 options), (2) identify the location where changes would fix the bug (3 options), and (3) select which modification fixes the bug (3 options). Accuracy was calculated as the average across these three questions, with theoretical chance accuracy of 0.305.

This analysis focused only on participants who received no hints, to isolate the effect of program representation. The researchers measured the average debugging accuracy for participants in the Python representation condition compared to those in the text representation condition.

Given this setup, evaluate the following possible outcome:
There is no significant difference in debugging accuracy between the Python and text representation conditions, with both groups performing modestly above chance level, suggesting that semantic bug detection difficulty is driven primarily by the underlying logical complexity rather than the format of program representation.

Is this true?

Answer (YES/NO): NO